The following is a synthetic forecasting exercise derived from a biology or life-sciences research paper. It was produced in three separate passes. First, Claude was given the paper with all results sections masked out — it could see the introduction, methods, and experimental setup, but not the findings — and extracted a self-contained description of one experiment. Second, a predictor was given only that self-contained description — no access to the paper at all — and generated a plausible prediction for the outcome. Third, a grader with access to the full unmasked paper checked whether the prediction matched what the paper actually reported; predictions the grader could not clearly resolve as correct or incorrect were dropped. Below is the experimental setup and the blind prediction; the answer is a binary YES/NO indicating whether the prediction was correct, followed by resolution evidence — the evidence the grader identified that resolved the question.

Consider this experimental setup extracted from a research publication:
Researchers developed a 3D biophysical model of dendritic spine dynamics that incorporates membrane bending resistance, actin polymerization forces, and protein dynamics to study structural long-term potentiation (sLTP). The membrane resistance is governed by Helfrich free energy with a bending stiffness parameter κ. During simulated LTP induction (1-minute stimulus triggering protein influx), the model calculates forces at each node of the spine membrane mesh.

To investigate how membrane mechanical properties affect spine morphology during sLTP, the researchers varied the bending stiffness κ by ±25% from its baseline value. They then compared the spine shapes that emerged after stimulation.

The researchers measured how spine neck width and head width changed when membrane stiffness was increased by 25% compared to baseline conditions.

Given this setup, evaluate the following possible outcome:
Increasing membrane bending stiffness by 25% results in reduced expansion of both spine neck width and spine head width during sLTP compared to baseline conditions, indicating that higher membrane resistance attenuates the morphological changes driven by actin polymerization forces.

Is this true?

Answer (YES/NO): NO